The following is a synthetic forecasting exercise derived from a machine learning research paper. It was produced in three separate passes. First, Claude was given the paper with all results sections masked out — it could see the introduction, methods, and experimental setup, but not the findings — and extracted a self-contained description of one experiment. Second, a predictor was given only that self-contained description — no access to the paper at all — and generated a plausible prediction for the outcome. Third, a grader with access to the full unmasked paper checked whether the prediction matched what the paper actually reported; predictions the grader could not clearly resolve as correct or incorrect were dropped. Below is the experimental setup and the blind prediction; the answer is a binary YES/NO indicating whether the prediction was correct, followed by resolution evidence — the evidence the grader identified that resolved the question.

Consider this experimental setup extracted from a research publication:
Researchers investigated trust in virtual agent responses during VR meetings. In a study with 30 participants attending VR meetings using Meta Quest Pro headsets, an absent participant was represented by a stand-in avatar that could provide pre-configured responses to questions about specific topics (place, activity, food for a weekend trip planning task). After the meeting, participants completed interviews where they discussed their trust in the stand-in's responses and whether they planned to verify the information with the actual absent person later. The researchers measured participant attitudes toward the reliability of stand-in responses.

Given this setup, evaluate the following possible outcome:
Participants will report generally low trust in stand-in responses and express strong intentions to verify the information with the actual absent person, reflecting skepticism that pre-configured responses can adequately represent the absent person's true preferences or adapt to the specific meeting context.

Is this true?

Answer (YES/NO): NO